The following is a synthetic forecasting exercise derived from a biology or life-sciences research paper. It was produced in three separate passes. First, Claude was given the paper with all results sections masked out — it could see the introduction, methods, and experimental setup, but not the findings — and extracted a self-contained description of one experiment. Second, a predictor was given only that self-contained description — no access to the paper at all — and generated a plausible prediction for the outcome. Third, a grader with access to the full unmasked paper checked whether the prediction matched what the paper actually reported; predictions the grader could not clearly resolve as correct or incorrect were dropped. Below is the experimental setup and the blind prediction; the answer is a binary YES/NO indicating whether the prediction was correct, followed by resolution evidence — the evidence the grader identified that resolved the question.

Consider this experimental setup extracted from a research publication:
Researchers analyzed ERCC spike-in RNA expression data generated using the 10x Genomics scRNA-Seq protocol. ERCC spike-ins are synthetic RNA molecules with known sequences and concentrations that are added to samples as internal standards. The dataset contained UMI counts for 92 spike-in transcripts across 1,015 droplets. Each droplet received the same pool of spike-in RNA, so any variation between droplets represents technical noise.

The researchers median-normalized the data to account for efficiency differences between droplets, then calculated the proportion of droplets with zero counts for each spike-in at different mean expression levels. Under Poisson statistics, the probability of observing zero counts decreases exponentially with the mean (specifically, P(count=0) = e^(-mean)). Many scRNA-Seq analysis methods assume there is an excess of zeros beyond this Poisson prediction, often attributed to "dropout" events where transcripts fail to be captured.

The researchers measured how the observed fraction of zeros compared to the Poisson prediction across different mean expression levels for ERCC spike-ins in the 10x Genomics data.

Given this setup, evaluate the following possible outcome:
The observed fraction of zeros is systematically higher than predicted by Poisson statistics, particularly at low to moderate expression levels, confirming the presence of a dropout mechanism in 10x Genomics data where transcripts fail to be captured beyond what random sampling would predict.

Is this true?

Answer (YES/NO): NO